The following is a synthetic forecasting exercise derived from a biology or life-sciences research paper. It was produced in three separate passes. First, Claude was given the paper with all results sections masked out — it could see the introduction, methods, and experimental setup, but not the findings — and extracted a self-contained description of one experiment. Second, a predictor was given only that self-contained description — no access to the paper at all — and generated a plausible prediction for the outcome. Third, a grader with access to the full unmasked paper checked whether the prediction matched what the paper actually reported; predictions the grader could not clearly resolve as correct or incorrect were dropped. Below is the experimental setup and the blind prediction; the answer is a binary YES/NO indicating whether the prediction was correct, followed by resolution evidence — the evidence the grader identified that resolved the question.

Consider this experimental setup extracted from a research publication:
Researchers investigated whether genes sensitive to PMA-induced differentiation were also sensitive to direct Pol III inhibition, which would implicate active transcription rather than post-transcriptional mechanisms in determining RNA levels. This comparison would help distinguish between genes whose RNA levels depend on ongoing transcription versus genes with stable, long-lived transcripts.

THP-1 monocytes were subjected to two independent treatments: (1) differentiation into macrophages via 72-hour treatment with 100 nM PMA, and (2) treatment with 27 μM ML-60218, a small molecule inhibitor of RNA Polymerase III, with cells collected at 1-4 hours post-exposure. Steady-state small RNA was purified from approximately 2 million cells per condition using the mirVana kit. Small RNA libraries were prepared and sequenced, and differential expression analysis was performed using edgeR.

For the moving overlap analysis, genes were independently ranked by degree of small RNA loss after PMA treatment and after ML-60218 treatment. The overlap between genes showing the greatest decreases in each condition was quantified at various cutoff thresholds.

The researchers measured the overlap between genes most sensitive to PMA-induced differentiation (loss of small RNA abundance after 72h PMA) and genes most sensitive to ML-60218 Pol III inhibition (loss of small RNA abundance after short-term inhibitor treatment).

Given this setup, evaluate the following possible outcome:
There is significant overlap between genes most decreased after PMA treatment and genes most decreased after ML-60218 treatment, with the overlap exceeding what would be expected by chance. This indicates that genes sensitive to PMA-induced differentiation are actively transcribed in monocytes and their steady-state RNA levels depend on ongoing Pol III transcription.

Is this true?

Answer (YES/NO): YES